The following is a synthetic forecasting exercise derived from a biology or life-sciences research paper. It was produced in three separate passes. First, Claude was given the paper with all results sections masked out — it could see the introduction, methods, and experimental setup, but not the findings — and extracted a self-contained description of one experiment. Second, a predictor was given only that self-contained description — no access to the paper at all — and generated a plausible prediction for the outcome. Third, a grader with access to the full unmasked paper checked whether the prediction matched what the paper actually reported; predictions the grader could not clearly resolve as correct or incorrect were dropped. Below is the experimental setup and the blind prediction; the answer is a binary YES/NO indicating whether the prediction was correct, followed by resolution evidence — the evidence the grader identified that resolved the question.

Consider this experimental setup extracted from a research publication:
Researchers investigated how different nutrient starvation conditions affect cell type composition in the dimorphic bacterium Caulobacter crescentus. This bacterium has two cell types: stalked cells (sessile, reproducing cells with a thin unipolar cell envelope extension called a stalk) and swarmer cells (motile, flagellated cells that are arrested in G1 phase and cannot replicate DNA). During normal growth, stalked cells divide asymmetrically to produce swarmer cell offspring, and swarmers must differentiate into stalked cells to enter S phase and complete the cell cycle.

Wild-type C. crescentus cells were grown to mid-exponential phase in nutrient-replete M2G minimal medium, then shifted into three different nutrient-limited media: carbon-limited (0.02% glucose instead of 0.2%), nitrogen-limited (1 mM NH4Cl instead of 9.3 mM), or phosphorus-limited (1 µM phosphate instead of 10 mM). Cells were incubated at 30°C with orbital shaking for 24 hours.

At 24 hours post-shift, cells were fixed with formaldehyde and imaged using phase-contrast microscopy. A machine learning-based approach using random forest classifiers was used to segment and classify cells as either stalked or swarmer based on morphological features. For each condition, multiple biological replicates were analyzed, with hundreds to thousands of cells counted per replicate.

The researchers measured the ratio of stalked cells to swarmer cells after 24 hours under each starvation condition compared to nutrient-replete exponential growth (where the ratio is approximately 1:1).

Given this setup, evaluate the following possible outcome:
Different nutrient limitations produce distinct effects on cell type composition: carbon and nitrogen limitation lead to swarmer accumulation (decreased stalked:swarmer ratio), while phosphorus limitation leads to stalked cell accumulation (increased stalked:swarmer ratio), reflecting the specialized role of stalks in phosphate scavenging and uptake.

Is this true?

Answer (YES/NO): YES